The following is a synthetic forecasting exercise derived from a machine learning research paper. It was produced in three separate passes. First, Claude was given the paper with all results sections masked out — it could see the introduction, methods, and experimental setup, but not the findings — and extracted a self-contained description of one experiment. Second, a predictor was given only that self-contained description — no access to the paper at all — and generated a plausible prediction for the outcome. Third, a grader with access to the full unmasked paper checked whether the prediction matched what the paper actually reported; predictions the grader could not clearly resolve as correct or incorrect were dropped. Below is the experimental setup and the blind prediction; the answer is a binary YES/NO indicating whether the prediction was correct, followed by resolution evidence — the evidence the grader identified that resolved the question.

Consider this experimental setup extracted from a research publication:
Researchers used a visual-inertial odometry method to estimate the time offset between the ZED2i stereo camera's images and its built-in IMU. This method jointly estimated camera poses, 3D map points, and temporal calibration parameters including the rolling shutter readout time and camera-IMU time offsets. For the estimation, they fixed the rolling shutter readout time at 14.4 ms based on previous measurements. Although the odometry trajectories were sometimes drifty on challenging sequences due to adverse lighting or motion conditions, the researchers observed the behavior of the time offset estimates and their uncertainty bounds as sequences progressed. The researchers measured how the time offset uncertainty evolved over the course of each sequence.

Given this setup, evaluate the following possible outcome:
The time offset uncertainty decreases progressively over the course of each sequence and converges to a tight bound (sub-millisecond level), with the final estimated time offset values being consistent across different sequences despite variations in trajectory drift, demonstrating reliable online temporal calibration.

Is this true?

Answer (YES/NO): NO